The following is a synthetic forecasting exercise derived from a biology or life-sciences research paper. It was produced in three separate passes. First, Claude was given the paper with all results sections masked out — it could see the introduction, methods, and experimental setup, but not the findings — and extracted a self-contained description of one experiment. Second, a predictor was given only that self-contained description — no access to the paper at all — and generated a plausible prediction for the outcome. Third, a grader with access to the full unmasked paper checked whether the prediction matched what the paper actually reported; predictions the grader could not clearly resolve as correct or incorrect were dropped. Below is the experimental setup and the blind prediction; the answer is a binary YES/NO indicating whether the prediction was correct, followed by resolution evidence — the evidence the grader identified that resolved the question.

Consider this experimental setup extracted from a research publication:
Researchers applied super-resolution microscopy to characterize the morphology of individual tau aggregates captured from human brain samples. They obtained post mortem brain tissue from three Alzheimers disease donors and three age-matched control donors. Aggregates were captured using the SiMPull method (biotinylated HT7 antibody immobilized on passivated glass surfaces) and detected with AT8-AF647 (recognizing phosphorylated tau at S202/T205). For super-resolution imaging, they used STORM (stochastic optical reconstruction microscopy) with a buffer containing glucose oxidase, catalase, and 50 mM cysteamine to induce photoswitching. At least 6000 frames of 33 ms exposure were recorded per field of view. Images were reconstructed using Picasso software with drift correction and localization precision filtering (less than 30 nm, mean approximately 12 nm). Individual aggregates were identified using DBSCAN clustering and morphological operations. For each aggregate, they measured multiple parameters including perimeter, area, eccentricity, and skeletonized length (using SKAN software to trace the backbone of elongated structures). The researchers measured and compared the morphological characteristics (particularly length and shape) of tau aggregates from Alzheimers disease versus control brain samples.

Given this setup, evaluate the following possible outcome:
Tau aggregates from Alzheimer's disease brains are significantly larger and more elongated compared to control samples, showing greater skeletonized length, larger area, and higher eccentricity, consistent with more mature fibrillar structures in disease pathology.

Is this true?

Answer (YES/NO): NO